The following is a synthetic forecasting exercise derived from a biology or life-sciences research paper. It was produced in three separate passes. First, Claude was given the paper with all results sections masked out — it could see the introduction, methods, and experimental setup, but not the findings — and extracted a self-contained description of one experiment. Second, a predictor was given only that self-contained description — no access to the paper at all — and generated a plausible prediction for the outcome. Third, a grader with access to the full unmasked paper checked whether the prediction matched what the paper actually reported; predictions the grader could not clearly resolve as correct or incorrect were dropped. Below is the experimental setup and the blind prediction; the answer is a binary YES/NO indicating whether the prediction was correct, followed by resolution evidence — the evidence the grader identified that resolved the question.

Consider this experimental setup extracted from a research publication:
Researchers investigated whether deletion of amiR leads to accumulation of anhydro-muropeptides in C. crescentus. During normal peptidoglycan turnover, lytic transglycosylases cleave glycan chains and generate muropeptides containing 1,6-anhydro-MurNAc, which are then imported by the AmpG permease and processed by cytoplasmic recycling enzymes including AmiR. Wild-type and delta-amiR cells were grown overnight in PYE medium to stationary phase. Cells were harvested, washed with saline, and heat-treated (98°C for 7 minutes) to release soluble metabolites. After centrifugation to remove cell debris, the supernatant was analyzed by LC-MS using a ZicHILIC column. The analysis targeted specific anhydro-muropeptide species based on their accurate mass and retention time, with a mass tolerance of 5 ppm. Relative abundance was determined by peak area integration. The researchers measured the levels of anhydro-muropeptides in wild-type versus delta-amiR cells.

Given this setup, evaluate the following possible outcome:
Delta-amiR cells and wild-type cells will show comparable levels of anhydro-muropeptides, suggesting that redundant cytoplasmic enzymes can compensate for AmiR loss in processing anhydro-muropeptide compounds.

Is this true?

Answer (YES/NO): NO